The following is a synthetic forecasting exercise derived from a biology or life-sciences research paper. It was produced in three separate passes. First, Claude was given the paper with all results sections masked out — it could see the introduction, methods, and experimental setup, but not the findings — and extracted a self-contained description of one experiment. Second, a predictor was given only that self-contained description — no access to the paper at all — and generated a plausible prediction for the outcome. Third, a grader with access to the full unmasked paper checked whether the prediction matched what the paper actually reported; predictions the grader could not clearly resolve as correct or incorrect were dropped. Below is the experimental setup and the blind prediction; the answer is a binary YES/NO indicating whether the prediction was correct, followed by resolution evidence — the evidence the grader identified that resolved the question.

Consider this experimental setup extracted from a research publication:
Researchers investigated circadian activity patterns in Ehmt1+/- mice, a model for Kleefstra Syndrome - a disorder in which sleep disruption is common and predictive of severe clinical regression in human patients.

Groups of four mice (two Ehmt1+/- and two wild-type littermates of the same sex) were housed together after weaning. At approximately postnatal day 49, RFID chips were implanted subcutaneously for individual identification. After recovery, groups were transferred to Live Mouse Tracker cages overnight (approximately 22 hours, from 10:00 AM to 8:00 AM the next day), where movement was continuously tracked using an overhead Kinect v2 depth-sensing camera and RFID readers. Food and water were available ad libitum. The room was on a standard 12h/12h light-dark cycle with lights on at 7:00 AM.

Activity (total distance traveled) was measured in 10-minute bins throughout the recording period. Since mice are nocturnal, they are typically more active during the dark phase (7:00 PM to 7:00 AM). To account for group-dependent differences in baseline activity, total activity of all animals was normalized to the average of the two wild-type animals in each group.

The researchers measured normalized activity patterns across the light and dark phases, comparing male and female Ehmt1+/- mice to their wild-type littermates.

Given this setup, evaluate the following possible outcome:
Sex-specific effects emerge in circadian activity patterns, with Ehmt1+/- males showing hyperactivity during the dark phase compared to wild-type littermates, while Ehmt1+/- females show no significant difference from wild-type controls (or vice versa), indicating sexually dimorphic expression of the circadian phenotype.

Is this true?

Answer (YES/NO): NO